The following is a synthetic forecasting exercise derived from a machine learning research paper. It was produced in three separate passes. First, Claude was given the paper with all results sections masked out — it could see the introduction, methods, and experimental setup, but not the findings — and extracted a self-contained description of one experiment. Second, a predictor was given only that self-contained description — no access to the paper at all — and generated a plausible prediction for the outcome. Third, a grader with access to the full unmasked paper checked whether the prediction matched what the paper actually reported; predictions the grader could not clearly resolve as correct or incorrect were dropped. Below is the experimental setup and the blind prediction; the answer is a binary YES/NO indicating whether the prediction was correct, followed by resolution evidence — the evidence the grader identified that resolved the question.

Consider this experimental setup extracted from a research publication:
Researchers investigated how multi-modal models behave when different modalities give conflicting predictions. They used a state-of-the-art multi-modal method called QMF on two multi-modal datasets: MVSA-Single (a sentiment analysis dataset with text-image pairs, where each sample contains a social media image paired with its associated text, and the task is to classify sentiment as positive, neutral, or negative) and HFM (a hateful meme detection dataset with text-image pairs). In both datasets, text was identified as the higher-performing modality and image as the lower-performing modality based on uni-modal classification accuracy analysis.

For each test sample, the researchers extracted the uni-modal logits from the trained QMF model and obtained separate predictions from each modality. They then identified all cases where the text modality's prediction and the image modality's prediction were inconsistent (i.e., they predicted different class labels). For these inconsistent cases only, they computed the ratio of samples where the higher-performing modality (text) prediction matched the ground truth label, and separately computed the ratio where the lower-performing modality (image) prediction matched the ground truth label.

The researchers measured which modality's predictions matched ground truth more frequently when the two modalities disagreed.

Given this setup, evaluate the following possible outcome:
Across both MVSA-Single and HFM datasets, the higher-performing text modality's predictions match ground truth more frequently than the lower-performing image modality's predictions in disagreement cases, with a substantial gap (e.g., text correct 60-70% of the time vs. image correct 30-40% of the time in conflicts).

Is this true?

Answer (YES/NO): YES